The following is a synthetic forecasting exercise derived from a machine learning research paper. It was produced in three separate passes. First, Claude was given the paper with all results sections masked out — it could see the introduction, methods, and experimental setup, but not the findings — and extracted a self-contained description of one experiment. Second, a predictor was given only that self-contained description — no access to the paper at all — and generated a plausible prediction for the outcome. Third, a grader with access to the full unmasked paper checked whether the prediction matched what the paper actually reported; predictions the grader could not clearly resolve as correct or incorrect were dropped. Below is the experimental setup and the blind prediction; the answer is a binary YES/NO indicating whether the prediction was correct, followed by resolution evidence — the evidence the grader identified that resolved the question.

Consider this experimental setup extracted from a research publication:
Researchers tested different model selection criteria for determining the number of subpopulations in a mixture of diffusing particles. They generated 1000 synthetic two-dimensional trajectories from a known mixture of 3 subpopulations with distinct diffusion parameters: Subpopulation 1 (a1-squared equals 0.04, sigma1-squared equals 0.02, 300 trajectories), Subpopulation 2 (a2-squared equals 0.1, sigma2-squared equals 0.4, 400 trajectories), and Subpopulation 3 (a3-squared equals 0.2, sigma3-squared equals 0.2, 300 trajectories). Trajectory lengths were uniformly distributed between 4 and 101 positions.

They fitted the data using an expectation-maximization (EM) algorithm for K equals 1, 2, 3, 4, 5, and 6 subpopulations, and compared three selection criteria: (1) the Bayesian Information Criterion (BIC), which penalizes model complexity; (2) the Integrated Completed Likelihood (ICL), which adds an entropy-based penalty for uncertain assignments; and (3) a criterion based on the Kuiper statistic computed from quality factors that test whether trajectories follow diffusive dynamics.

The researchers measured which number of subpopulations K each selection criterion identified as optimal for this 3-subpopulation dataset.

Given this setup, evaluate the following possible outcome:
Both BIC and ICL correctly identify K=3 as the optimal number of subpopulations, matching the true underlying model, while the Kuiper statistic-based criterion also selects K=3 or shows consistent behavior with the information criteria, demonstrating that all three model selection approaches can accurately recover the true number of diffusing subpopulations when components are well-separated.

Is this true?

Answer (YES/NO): NO